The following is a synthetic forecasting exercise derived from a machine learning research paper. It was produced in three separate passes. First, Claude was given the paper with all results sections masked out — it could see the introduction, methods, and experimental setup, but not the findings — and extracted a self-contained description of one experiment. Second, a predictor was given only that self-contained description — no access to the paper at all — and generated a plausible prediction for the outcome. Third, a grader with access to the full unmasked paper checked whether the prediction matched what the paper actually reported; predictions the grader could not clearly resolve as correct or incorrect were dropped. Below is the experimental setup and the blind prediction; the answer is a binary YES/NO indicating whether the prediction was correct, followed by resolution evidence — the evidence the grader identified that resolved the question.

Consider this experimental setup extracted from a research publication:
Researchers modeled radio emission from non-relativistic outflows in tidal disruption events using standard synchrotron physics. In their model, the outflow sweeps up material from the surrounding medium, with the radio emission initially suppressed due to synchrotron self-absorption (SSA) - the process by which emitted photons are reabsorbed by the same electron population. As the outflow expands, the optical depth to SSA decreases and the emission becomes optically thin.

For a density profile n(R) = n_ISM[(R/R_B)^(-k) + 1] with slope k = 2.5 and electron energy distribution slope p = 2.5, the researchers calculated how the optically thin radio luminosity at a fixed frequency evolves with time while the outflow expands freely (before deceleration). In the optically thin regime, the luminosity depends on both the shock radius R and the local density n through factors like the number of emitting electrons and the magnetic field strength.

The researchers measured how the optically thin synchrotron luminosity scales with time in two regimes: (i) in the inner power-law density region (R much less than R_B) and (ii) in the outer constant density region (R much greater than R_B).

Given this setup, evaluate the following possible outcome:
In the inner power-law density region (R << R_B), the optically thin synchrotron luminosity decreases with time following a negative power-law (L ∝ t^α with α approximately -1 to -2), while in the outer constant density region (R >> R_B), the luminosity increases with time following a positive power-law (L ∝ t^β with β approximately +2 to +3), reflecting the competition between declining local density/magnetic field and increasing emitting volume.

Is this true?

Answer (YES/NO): YES